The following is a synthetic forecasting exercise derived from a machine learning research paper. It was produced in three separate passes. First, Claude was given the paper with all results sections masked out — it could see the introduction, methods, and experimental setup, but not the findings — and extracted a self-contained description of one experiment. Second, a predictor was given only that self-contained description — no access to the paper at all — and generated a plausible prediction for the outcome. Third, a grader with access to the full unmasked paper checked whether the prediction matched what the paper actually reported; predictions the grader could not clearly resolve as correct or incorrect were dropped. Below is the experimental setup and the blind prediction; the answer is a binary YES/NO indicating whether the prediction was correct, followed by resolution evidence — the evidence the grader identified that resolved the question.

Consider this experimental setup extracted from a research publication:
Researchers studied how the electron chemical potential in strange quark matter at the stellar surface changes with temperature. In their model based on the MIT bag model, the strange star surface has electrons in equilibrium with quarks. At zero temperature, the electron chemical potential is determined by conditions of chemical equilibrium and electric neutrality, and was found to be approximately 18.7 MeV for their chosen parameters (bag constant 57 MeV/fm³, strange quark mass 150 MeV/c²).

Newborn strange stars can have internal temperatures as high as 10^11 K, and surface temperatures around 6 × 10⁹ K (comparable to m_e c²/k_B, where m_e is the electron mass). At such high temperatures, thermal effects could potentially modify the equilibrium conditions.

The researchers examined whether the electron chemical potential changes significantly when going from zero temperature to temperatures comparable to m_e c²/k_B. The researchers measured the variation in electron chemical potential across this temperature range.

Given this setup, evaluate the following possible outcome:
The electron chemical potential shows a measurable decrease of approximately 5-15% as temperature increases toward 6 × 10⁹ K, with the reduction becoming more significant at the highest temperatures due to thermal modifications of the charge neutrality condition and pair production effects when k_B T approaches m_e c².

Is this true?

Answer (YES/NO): NO